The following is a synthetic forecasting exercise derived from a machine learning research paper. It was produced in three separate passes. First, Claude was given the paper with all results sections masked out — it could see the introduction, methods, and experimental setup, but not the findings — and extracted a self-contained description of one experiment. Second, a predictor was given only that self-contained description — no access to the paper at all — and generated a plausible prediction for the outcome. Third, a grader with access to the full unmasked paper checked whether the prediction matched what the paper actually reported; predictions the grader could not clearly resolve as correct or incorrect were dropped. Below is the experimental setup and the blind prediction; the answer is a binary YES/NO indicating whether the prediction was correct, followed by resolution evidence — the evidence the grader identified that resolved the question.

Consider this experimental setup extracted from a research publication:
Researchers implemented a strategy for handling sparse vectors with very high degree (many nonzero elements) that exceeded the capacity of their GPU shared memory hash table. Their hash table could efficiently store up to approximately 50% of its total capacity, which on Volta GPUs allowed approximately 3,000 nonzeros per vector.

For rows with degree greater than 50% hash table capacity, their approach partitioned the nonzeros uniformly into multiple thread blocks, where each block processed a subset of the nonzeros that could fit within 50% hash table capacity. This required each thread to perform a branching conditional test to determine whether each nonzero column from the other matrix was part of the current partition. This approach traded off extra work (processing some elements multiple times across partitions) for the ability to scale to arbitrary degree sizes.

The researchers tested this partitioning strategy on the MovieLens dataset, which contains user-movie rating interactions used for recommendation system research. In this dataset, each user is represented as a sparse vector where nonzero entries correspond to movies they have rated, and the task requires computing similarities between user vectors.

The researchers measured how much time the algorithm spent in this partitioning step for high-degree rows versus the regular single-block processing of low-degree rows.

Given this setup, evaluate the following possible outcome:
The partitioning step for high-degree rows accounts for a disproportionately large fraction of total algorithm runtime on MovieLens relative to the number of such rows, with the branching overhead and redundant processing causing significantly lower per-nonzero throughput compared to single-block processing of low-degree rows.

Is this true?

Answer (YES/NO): NO